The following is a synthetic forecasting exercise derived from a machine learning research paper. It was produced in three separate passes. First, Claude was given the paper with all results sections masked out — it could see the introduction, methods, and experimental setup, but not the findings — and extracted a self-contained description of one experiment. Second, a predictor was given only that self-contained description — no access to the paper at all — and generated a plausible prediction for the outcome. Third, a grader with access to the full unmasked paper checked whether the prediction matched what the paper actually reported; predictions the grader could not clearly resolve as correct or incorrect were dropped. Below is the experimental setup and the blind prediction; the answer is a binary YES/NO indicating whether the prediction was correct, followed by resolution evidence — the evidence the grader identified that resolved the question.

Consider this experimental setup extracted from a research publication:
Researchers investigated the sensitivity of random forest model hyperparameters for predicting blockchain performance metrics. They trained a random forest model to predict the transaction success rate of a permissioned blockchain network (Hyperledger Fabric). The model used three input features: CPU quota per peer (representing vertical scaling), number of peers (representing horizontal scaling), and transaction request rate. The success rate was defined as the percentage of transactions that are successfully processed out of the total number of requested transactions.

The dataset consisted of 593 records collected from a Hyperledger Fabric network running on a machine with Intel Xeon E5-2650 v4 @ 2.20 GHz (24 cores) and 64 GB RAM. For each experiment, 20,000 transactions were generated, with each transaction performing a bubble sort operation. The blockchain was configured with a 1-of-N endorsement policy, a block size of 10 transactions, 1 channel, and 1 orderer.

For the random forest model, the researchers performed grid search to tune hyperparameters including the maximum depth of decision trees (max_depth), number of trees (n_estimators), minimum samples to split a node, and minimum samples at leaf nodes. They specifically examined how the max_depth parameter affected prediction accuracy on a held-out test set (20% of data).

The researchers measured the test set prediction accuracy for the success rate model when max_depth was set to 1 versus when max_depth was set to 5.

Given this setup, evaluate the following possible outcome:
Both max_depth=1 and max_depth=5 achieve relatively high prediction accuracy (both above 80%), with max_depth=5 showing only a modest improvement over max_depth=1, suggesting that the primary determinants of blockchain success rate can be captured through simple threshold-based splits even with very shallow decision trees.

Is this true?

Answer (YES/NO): NO